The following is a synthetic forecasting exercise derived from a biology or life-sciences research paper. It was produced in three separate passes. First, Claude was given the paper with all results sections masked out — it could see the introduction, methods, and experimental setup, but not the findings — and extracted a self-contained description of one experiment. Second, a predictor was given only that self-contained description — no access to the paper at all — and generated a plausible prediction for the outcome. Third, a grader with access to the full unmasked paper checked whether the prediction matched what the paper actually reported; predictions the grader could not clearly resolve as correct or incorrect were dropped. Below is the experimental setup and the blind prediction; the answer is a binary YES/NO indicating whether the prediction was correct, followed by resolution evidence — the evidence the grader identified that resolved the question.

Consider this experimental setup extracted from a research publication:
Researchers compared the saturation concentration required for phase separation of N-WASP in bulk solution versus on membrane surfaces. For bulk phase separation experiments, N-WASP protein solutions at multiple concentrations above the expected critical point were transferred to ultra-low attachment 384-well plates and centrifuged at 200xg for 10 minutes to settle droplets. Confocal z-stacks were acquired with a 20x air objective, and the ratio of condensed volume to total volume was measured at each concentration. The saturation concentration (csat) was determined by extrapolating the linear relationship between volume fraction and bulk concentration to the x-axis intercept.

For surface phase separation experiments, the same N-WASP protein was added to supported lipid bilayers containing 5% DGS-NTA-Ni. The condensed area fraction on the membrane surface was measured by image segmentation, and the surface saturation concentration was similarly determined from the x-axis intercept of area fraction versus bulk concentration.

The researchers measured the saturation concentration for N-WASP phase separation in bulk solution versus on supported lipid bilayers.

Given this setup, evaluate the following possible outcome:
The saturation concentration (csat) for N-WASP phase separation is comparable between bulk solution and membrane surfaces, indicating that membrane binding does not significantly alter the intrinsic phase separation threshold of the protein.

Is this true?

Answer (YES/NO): NO